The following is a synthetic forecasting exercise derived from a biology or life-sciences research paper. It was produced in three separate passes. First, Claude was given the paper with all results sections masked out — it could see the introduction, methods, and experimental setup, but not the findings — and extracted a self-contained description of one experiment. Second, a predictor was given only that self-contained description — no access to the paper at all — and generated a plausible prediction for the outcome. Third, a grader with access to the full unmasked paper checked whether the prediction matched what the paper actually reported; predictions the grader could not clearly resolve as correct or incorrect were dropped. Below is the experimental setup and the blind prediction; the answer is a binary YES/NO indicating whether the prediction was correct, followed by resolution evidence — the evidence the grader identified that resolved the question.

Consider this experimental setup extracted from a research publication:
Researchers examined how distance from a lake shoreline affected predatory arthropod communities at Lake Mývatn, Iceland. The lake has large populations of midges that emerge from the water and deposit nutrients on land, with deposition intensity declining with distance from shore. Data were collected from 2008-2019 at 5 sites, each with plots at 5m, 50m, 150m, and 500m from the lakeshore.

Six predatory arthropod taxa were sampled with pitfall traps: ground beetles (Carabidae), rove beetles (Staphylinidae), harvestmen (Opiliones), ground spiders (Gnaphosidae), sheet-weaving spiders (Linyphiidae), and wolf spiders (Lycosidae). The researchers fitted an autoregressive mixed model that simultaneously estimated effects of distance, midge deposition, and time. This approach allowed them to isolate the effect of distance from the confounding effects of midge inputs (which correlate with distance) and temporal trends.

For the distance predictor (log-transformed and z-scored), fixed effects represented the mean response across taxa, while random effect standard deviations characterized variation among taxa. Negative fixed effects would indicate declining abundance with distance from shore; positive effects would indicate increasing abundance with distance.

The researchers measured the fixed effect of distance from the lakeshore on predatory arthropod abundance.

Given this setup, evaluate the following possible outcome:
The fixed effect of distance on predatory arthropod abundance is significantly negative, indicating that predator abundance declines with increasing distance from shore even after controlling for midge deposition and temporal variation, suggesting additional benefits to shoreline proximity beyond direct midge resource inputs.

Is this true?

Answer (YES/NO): NO